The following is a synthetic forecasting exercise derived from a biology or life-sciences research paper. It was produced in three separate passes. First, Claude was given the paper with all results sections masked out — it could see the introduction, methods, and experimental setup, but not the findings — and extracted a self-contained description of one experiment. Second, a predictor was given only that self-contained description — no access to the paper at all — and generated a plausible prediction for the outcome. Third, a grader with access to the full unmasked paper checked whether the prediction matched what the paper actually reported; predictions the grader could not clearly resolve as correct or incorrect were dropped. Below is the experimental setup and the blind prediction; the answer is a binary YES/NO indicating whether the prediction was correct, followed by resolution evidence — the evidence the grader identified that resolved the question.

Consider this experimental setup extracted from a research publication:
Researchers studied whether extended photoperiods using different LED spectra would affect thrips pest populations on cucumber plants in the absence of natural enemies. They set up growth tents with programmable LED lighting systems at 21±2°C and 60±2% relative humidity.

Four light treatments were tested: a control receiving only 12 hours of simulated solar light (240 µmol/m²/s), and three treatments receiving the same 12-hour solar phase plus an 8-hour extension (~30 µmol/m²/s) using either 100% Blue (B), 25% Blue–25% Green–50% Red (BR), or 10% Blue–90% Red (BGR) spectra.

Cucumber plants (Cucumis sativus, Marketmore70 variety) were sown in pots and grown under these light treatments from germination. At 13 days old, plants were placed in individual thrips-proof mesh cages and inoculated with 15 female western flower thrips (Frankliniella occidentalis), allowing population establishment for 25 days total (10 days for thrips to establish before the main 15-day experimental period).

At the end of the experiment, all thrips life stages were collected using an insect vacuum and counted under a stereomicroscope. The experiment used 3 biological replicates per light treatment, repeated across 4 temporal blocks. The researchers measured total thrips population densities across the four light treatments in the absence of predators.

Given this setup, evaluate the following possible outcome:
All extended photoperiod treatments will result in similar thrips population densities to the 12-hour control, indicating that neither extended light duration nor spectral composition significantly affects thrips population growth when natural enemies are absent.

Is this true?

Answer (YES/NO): YES